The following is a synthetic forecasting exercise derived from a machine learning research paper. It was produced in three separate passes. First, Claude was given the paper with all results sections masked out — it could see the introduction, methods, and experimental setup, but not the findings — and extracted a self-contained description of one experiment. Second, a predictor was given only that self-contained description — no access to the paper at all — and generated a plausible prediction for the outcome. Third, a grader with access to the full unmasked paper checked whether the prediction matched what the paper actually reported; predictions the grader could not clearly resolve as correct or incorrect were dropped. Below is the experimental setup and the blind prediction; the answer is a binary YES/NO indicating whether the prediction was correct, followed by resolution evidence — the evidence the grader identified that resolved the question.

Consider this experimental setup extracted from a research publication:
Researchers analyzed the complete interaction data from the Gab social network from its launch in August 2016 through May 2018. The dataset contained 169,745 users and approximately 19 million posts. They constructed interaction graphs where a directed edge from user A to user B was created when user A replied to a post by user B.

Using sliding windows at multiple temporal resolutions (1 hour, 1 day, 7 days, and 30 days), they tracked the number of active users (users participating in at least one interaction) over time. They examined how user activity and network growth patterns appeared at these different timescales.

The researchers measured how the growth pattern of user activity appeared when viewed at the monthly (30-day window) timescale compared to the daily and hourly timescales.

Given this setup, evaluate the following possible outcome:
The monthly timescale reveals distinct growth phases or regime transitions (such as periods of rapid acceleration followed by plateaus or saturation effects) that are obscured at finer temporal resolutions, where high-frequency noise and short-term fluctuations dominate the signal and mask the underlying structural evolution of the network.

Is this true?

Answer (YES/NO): NO